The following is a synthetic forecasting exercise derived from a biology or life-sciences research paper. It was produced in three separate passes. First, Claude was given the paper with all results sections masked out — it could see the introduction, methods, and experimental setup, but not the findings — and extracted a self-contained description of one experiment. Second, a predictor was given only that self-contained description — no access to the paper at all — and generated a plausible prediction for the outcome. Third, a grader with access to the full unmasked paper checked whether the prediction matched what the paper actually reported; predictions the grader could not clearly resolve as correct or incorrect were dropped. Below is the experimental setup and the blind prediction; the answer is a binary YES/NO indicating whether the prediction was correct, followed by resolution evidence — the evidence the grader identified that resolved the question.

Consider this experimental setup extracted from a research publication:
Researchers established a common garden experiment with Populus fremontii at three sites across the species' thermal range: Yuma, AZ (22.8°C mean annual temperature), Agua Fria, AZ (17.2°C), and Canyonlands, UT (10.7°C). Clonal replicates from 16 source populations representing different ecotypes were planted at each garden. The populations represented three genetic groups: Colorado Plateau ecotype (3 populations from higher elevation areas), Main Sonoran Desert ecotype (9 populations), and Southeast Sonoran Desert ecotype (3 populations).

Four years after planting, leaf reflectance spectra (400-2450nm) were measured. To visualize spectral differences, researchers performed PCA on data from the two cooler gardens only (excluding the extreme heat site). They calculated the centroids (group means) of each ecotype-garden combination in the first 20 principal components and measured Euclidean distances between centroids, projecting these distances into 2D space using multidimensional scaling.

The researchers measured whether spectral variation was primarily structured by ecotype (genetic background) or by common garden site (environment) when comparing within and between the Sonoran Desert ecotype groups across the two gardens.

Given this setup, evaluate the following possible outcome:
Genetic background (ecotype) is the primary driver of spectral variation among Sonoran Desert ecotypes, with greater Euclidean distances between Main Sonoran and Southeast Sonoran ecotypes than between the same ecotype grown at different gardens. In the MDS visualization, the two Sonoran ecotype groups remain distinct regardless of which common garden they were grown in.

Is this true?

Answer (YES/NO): NO